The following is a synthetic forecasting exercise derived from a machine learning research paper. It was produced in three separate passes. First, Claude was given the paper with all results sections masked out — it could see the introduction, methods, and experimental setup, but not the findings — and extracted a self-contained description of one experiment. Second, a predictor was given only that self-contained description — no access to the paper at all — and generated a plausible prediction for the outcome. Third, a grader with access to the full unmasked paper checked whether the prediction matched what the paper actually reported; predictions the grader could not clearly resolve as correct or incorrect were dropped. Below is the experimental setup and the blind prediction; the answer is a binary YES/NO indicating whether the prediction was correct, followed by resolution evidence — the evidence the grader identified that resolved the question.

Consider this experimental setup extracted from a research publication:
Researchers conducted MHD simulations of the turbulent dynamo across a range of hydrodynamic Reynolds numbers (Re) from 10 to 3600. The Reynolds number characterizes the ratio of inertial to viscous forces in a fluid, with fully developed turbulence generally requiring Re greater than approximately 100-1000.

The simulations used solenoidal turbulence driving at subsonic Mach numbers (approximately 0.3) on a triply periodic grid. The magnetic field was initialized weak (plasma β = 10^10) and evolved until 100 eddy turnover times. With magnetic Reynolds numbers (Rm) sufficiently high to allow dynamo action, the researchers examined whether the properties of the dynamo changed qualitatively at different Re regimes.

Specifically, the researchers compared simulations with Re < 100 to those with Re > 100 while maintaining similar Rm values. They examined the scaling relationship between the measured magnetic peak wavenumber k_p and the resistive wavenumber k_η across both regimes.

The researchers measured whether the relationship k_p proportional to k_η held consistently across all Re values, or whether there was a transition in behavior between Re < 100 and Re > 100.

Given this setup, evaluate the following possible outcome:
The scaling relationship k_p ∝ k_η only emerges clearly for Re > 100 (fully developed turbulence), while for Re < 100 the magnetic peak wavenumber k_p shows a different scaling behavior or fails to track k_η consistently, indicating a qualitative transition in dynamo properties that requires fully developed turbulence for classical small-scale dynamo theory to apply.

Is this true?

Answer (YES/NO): YES